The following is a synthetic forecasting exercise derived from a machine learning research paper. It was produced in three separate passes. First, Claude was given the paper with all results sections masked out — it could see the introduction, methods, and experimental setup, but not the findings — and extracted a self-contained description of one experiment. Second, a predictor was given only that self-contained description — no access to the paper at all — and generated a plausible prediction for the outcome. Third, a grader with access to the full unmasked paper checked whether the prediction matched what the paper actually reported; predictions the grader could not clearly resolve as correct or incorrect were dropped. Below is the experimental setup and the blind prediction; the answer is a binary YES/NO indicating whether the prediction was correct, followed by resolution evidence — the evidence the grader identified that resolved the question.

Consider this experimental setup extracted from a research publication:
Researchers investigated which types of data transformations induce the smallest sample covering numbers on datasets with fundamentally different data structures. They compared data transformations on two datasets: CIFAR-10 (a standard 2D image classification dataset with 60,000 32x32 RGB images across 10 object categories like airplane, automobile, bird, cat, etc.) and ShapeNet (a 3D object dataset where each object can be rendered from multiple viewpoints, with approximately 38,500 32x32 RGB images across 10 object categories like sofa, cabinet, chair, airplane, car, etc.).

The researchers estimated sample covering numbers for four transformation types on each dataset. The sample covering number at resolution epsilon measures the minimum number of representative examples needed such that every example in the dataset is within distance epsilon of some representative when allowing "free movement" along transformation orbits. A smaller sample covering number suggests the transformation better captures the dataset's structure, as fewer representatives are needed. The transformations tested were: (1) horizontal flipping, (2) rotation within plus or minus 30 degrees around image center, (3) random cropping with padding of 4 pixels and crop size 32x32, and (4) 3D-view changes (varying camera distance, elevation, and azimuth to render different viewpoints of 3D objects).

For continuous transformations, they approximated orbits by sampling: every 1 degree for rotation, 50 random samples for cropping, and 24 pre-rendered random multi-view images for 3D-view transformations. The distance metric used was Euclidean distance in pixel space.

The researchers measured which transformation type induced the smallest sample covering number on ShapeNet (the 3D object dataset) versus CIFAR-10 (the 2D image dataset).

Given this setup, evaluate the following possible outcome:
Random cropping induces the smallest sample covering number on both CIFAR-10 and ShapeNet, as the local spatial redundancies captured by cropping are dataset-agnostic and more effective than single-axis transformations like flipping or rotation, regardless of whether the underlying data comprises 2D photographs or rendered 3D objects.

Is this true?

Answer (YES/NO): NO